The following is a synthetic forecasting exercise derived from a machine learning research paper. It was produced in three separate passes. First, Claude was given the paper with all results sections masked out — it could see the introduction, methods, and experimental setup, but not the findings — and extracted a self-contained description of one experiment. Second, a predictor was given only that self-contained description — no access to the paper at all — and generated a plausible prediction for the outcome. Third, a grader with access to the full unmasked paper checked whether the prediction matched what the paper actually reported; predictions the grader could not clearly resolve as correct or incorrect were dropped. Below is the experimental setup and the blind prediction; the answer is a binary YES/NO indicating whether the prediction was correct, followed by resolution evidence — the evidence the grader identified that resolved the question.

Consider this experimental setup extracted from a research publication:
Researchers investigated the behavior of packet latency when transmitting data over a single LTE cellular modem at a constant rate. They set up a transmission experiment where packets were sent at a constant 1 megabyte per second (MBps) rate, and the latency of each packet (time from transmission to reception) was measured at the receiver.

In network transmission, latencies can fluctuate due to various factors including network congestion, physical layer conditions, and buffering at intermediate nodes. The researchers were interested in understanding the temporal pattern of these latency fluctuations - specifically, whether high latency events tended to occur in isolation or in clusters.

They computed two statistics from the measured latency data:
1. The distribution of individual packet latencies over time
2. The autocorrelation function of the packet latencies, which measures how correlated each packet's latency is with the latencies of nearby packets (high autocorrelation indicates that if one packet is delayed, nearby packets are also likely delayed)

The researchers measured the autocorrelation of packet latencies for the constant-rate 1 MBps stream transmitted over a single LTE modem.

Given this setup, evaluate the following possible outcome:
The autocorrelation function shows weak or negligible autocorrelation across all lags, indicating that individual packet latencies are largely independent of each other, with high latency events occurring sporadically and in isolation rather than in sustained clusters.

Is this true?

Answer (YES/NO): NO